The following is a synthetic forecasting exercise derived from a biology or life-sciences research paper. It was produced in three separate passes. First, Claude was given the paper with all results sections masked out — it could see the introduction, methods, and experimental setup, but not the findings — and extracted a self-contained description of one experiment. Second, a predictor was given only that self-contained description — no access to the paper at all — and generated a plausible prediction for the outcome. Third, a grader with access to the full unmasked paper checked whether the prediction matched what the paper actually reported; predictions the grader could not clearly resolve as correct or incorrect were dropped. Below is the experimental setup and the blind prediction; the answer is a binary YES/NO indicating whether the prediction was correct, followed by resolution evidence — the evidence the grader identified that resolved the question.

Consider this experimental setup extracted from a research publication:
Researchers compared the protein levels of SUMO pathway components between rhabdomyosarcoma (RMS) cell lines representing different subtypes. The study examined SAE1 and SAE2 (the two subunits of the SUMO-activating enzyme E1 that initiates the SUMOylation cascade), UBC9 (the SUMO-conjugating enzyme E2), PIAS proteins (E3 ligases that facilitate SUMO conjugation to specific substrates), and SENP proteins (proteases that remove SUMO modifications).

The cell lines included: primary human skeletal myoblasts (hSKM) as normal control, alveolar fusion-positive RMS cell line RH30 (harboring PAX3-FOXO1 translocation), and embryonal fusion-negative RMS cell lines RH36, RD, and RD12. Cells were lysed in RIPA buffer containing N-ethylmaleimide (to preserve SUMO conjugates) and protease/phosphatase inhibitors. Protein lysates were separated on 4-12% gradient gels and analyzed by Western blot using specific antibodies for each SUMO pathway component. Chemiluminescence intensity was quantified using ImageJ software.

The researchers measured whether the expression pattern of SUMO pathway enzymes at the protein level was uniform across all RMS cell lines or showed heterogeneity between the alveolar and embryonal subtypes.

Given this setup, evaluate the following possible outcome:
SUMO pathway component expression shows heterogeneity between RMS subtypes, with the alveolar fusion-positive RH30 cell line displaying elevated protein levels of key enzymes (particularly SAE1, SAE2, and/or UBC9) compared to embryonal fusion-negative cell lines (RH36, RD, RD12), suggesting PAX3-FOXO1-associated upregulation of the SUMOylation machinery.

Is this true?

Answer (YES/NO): NO